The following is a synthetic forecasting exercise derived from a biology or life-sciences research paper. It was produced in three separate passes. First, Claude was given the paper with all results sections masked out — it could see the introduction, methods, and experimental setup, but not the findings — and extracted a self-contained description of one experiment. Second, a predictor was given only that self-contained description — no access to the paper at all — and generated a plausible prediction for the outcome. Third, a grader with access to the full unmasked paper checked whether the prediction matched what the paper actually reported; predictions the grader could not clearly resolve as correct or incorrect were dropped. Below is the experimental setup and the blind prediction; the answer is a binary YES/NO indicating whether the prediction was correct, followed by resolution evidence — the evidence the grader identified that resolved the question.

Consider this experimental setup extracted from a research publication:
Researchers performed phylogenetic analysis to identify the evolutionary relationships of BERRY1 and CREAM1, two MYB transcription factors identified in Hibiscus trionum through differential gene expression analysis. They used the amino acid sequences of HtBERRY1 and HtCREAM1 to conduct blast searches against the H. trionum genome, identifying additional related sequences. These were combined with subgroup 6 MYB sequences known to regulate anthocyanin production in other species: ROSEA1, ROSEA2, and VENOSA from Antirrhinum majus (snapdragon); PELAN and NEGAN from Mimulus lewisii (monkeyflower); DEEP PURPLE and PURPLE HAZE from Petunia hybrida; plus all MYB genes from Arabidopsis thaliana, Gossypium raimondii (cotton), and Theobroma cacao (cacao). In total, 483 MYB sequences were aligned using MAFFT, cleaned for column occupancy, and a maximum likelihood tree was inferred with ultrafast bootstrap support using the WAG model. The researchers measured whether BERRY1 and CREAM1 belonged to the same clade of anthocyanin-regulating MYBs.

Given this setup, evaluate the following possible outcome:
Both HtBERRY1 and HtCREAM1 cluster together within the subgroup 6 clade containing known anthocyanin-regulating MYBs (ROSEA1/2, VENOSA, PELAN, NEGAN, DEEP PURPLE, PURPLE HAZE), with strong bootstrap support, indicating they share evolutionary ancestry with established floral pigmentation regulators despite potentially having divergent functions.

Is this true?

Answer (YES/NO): NO